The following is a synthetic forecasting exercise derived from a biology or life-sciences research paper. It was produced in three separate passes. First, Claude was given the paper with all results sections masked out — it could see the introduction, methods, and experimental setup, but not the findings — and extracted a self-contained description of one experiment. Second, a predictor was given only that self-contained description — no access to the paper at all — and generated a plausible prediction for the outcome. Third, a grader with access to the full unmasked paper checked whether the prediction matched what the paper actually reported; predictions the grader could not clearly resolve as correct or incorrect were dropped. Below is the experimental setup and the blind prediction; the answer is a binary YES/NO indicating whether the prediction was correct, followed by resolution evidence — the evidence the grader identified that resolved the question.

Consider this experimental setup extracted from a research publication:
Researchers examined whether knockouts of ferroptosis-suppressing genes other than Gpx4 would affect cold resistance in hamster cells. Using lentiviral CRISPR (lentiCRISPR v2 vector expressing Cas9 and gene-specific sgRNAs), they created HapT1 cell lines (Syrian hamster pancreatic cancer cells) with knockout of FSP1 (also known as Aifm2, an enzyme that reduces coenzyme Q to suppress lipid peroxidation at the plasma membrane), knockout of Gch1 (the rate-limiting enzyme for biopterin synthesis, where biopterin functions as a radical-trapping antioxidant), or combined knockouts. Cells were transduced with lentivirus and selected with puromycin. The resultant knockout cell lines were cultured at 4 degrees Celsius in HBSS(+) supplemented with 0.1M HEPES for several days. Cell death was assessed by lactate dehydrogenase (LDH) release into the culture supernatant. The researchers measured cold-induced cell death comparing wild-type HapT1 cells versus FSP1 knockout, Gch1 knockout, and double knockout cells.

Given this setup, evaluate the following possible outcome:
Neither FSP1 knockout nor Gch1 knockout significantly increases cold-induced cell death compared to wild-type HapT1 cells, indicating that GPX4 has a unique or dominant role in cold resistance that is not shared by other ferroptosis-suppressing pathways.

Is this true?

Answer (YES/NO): NO